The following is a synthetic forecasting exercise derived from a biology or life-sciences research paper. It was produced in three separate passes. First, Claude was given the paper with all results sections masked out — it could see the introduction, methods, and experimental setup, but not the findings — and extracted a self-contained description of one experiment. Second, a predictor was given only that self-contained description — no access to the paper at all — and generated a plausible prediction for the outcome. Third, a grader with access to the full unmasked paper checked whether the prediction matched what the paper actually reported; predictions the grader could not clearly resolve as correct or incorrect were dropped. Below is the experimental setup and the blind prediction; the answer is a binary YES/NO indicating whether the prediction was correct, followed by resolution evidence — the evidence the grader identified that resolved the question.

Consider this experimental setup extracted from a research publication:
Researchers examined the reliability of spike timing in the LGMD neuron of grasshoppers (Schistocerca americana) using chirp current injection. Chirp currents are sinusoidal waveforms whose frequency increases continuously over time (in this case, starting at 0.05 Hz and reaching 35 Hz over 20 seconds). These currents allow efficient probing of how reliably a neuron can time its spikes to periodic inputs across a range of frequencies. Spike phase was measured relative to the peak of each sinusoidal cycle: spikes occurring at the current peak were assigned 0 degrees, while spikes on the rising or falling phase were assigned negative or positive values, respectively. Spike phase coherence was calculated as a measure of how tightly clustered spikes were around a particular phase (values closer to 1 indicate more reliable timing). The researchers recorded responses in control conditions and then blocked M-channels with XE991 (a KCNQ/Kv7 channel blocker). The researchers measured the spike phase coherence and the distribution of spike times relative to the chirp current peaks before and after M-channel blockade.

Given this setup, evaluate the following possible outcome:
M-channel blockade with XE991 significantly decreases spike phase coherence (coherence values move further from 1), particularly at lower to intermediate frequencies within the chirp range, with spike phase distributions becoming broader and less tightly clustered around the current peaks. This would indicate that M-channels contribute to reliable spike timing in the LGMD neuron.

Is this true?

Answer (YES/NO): NO